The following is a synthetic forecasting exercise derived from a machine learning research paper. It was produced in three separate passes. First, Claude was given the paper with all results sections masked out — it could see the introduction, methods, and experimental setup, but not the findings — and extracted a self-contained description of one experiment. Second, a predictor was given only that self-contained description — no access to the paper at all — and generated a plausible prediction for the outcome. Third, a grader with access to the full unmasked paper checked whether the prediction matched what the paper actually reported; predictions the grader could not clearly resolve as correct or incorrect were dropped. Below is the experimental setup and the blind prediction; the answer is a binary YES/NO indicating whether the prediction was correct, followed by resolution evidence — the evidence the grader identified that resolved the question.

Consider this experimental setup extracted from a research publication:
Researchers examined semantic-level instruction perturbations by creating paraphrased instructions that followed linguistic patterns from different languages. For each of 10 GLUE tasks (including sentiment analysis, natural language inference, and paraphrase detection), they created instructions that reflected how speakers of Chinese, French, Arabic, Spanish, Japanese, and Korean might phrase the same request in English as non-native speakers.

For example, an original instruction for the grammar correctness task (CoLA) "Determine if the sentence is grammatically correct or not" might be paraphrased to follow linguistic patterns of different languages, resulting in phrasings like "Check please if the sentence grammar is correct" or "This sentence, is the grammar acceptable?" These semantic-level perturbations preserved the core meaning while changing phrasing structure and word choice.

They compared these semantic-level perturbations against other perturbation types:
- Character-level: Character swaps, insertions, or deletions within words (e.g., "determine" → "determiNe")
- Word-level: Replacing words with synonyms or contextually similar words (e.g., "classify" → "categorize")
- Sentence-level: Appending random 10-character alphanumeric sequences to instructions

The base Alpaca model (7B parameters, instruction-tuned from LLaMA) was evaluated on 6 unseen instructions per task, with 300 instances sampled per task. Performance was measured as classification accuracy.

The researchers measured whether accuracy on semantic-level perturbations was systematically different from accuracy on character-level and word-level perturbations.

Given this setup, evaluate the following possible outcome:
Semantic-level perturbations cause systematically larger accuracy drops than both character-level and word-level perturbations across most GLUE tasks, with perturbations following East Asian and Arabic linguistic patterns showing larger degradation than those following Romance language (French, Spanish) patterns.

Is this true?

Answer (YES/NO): NO